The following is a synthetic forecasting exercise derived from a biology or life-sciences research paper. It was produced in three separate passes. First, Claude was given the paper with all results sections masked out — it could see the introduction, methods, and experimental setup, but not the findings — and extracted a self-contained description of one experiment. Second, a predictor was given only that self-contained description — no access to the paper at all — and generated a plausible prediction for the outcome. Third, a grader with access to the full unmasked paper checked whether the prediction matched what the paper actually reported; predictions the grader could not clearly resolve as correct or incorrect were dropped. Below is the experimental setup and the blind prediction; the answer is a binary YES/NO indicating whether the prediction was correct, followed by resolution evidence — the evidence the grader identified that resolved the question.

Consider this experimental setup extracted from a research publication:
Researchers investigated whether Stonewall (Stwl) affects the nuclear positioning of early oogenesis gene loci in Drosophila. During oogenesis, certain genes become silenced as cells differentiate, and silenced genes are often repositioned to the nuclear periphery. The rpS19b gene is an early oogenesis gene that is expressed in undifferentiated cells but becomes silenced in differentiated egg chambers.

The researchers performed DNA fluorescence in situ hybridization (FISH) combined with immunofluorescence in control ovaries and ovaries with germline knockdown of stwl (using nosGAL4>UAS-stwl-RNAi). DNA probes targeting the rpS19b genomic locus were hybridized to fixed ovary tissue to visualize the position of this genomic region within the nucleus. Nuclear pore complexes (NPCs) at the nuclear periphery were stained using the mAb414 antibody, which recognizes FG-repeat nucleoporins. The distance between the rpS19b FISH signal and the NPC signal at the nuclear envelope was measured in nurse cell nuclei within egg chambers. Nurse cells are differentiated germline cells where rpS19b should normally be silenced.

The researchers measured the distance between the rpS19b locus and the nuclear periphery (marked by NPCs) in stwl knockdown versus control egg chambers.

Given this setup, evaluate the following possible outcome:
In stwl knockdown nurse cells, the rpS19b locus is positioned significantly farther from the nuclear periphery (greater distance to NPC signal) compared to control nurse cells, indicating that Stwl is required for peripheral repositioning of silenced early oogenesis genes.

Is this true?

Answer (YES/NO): YES